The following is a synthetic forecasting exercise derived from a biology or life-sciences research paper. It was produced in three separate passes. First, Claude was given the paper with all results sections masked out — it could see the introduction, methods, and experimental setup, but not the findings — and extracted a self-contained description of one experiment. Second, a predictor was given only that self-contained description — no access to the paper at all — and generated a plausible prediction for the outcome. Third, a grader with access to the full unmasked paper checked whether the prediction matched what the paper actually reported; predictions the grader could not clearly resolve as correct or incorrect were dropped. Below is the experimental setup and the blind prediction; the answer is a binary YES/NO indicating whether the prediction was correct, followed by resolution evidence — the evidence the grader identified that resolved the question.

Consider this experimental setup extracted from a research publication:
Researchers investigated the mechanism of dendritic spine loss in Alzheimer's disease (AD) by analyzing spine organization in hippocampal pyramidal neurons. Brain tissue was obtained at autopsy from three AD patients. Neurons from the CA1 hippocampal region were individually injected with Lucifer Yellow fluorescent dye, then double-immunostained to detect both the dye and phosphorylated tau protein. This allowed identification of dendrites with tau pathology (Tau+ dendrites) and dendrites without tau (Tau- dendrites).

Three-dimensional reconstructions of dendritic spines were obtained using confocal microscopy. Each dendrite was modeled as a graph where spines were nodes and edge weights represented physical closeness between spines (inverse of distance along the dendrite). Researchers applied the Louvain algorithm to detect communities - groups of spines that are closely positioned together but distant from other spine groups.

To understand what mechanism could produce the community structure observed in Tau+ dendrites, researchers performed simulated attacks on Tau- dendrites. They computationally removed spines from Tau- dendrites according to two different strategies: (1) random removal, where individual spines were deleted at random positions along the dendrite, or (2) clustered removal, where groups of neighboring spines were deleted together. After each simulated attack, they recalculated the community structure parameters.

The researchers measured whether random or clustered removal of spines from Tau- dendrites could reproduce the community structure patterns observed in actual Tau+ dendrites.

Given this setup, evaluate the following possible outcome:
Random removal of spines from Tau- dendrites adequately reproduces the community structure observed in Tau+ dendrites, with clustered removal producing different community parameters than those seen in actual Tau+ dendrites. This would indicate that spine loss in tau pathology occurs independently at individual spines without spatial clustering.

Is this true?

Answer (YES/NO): NO